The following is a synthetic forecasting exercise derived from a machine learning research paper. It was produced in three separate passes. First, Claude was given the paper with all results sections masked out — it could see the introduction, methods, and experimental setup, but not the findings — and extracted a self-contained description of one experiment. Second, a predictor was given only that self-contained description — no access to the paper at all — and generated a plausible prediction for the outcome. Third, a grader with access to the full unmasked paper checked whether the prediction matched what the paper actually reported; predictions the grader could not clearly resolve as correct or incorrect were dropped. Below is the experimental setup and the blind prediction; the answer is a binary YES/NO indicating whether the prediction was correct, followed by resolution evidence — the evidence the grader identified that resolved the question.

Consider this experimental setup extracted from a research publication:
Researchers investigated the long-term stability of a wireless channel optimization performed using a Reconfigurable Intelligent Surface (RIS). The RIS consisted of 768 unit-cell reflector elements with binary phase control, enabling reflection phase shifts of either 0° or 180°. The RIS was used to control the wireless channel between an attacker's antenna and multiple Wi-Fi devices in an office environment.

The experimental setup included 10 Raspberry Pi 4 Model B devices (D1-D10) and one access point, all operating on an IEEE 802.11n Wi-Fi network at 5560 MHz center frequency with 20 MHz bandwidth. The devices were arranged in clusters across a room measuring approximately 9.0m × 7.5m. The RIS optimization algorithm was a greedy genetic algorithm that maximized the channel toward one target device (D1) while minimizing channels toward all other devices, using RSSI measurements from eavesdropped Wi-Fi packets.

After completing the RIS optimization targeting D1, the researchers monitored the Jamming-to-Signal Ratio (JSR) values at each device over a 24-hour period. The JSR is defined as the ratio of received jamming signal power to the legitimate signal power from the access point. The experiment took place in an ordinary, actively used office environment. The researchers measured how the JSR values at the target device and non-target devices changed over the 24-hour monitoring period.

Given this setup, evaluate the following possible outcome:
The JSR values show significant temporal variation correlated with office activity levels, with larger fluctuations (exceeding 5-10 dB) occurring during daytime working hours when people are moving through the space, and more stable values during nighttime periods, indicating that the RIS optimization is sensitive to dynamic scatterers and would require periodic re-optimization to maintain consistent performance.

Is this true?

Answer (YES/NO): NO